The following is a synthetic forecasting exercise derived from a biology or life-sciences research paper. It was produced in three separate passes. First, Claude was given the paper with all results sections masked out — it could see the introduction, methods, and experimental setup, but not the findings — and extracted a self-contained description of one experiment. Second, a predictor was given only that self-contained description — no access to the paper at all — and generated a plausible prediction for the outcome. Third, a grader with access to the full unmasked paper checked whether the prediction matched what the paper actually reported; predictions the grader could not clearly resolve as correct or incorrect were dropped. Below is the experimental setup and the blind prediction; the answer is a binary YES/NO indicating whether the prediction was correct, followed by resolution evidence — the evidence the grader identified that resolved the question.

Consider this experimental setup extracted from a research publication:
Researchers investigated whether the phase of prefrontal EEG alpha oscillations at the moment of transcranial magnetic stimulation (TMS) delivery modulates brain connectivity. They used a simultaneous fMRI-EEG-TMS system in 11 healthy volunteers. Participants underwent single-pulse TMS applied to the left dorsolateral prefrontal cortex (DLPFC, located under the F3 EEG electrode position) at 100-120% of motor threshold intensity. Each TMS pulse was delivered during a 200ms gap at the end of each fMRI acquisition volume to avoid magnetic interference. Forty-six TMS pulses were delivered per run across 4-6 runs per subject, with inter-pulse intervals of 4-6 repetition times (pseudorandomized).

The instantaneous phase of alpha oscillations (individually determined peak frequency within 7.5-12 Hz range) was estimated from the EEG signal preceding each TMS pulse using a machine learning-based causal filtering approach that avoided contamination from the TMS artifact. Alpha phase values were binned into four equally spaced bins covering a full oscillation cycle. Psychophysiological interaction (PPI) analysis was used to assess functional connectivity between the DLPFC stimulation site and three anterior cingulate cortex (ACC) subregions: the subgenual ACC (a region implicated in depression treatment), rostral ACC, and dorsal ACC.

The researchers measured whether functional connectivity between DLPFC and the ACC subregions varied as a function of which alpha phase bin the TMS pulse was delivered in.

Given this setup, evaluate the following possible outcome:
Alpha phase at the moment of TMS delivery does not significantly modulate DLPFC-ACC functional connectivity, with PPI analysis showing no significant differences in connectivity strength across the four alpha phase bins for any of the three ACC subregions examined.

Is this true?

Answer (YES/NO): NO